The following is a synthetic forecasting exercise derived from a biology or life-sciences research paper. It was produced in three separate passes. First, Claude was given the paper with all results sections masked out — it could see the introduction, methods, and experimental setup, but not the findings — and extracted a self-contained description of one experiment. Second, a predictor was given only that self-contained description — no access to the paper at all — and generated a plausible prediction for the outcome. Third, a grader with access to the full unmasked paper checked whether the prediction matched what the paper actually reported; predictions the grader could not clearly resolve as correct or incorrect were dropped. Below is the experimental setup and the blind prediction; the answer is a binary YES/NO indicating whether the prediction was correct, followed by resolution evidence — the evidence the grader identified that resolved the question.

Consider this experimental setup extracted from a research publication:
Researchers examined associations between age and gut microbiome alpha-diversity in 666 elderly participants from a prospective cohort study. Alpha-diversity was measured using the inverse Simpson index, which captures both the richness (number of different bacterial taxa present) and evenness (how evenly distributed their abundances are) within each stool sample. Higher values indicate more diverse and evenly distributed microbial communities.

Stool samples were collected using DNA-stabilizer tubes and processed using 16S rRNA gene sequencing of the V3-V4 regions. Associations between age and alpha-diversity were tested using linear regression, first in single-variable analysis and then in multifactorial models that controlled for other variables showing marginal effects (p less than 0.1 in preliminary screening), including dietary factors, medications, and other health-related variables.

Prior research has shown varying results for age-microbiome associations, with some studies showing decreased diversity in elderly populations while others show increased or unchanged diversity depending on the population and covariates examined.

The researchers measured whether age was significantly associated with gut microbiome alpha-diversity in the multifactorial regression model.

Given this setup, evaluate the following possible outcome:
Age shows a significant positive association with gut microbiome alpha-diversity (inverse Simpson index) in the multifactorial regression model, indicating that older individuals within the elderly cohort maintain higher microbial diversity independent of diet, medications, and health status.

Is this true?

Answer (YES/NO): YES